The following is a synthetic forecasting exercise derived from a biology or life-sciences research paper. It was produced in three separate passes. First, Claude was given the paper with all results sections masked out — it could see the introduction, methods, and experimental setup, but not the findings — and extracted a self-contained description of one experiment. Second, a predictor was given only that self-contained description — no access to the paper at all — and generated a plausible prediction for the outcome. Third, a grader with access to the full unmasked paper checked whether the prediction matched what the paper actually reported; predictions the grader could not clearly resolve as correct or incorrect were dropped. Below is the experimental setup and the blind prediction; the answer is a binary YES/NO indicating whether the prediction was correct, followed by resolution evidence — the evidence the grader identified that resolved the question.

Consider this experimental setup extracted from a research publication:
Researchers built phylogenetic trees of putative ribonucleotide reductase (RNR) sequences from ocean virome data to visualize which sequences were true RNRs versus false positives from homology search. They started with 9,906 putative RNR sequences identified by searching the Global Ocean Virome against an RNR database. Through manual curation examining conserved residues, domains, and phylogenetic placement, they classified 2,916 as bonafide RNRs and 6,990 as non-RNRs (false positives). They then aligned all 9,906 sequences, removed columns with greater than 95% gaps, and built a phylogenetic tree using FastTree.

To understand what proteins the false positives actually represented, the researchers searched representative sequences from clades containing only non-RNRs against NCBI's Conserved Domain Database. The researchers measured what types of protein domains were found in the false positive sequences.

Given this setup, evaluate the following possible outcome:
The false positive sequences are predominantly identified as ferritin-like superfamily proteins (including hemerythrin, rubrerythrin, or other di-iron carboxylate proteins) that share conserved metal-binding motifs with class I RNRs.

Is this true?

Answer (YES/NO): NO